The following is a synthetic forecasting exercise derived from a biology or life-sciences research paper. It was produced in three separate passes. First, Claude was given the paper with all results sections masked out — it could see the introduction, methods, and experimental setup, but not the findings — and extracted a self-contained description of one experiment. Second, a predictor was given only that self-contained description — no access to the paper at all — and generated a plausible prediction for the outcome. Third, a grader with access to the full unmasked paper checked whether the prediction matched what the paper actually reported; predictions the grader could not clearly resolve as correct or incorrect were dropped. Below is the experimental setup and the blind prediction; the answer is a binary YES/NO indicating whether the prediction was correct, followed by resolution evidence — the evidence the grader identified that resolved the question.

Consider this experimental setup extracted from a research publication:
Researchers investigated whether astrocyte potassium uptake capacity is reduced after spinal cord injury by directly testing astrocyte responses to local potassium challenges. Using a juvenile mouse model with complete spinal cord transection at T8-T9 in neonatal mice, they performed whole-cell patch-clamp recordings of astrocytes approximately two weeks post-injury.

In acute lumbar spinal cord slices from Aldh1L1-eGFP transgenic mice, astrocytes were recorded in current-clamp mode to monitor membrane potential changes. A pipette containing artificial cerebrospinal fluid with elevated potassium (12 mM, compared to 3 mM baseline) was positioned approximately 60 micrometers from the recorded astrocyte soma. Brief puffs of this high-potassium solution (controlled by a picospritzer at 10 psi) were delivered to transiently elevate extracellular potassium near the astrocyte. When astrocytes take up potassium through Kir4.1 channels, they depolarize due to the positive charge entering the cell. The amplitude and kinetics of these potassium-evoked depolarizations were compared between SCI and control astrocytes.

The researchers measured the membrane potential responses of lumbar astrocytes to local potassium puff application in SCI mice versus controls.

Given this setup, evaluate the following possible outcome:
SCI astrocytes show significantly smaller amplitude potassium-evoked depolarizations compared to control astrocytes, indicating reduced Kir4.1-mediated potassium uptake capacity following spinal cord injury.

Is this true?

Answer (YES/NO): NO